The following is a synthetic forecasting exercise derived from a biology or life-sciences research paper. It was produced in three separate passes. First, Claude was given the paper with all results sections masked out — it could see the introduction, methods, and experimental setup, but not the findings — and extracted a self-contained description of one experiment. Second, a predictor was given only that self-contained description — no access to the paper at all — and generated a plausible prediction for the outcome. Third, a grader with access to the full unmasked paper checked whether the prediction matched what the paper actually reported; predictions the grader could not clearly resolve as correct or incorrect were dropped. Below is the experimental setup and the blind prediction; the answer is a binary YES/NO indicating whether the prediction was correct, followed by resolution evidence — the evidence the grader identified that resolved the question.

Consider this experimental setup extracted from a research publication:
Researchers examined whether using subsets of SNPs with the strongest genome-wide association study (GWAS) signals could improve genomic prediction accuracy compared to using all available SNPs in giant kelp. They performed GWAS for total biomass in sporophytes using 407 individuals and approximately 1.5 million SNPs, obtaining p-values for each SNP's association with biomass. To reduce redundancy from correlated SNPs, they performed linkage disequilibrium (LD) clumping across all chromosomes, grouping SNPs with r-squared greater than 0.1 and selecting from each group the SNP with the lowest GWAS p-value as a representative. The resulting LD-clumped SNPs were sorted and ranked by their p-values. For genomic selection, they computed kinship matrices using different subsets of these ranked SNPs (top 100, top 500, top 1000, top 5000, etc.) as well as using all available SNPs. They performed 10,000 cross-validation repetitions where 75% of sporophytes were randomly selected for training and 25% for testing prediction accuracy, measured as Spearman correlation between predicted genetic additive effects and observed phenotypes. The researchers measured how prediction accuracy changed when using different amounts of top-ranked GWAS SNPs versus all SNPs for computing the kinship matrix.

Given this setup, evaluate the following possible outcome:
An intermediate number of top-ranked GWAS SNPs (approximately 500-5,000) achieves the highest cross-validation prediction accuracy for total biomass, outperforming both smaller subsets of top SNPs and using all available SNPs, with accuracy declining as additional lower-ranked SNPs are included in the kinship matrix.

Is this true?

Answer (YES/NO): YES